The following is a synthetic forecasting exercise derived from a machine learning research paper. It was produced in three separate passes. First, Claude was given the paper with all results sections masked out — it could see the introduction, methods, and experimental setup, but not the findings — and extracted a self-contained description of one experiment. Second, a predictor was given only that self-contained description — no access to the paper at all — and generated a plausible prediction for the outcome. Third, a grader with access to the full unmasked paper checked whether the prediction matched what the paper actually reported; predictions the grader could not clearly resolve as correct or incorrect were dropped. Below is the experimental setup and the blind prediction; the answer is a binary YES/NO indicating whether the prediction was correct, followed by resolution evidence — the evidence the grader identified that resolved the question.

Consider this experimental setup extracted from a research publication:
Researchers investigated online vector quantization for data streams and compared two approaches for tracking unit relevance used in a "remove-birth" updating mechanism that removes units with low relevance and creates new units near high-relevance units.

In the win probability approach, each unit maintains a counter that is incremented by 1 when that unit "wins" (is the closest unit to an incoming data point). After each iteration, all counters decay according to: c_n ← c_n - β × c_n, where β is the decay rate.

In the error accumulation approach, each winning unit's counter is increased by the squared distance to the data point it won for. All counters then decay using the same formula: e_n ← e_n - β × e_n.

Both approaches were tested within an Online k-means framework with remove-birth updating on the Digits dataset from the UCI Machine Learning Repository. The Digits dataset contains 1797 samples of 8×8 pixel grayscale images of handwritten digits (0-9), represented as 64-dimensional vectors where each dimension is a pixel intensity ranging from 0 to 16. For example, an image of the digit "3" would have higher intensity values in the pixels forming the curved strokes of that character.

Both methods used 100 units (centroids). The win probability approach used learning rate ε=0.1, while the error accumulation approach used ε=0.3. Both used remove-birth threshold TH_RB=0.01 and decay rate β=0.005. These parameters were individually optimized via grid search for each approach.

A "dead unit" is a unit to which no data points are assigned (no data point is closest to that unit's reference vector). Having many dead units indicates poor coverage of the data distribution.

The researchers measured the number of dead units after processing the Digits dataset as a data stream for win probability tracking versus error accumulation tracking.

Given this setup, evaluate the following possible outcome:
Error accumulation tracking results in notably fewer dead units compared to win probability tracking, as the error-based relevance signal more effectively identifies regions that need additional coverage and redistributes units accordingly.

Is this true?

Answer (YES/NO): NO